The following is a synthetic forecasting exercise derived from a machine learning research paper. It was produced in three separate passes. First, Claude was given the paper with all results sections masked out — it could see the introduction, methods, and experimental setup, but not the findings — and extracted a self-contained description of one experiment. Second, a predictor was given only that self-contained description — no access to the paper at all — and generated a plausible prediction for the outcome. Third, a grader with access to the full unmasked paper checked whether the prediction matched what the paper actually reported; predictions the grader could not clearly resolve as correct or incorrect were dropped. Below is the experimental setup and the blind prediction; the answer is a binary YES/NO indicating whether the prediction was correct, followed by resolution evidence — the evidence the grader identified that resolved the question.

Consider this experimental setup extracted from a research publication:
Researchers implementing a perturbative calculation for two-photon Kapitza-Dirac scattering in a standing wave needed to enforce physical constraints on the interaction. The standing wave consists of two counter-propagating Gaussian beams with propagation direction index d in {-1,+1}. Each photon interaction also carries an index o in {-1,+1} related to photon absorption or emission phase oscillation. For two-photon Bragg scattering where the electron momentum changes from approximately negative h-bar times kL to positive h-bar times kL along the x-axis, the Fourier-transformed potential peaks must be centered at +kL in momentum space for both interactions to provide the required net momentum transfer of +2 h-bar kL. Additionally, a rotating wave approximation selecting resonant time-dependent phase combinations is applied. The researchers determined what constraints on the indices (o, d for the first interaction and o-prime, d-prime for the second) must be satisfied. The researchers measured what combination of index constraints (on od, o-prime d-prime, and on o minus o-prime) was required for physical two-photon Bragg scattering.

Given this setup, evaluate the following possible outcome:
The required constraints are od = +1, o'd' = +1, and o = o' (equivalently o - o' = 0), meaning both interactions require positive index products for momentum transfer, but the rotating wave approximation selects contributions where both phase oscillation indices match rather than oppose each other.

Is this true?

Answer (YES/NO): NO